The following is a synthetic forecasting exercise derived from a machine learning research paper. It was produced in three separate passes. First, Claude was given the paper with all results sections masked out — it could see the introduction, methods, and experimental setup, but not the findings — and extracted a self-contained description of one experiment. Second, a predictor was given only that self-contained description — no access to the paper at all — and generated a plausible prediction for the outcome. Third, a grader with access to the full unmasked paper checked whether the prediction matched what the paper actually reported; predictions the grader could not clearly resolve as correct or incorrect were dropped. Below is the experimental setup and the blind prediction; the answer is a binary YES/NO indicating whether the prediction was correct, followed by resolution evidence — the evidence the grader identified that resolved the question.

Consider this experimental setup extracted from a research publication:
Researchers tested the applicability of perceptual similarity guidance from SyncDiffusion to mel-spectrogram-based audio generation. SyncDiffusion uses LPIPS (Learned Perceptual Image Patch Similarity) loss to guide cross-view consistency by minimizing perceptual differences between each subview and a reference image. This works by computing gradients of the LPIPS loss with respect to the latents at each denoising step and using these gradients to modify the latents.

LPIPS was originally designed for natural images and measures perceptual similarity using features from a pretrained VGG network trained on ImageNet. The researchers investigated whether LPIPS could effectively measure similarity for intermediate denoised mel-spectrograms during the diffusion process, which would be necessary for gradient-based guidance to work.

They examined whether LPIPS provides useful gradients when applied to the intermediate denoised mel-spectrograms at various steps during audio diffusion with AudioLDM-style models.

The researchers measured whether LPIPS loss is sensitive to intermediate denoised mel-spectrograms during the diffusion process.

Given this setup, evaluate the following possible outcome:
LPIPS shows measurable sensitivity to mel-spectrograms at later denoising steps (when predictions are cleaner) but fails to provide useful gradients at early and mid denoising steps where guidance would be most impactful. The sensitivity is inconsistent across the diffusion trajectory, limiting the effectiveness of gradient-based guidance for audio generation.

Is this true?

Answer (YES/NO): NO